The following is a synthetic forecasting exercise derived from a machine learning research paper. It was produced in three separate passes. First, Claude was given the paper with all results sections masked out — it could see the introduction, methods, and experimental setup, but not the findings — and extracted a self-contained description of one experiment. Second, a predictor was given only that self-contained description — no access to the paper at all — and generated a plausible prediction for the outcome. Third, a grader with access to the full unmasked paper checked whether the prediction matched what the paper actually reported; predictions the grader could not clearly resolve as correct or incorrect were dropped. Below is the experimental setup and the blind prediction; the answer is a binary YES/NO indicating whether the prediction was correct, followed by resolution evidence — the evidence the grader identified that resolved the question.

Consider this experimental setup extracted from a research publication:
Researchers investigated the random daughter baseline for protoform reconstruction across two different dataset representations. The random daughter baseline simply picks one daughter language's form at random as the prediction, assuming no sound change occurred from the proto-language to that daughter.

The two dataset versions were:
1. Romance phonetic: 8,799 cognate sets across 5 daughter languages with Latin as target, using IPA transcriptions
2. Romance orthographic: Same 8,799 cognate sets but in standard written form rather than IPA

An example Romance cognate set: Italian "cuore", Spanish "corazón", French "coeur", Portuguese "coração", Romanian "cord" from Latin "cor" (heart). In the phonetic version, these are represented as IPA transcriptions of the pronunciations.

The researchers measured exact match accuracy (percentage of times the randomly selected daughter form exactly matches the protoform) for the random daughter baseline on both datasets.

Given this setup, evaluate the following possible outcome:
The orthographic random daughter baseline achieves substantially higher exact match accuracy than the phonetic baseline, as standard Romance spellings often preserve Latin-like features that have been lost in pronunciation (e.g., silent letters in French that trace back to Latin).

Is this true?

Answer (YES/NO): YES